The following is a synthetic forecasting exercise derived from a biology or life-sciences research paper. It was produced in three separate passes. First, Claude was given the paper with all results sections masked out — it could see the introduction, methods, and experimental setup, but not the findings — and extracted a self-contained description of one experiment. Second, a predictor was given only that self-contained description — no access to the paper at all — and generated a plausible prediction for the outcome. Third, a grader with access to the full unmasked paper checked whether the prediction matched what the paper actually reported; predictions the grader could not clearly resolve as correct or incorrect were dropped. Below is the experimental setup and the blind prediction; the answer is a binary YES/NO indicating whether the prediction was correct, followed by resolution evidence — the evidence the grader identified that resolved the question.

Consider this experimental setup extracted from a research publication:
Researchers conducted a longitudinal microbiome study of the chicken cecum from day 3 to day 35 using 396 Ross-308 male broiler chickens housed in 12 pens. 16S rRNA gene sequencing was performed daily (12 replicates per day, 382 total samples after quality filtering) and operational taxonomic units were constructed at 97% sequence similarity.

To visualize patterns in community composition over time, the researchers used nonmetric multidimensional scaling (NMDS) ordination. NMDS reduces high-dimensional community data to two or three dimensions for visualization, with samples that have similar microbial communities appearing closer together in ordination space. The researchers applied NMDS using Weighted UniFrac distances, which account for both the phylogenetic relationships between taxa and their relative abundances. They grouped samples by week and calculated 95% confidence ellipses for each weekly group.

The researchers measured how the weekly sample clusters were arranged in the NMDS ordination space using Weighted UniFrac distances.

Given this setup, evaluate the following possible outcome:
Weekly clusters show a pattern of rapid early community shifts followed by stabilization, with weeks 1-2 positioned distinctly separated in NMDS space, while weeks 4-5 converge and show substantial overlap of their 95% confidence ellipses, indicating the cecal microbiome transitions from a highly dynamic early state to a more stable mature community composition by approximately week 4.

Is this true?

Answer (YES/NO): NO